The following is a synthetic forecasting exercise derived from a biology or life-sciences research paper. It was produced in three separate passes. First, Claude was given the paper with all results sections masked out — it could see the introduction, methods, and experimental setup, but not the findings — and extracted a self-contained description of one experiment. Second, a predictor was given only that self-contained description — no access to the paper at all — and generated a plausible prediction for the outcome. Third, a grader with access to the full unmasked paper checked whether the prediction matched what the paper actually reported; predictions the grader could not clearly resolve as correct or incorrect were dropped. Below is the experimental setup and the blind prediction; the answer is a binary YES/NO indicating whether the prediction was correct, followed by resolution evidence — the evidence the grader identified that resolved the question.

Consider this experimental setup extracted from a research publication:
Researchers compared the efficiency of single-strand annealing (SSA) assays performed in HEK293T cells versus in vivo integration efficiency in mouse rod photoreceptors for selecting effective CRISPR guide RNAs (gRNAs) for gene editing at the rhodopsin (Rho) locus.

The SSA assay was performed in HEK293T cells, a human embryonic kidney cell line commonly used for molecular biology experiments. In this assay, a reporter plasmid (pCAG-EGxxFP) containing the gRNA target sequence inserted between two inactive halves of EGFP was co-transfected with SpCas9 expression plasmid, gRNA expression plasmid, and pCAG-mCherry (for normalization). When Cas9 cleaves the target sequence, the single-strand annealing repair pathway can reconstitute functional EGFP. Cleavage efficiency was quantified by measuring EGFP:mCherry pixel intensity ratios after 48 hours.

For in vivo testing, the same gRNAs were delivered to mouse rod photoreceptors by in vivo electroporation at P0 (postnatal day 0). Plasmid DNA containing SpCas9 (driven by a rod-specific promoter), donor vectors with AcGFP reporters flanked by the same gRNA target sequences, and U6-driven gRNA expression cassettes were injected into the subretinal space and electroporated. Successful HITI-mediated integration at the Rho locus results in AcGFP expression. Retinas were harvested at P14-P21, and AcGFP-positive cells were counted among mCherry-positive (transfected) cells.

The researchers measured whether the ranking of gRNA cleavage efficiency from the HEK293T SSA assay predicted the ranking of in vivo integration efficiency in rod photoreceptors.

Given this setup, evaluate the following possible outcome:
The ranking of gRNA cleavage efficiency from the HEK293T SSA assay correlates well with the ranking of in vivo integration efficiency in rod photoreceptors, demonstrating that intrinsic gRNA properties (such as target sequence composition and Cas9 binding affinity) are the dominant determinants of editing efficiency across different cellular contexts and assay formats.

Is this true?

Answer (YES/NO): YES